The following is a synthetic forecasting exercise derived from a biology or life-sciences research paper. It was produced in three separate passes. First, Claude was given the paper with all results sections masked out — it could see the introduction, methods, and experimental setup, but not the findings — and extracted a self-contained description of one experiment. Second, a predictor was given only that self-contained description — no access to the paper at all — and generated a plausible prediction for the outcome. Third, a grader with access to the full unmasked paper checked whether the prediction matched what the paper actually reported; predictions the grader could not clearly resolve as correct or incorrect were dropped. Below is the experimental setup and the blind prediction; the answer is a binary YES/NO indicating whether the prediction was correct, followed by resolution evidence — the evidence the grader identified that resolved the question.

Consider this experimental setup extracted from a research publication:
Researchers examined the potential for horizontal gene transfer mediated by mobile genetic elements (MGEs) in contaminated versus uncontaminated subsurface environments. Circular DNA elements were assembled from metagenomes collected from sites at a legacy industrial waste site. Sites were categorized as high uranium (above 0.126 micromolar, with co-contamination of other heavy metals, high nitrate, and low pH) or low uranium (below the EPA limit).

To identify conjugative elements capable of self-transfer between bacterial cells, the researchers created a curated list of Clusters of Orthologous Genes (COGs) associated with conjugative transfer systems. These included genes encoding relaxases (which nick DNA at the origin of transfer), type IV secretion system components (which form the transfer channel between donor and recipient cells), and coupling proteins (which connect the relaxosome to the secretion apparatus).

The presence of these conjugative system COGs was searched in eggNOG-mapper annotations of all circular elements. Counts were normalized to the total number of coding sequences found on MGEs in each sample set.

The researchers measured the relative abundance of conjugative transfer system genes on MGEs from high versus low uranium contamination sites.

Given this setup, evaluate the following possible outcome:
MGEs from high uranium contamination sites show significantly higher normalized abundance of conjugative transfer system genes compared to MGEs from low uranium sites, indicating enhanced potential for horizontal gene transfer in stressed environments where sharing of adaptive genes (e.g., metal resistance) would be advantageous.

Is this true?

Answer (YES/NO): NO